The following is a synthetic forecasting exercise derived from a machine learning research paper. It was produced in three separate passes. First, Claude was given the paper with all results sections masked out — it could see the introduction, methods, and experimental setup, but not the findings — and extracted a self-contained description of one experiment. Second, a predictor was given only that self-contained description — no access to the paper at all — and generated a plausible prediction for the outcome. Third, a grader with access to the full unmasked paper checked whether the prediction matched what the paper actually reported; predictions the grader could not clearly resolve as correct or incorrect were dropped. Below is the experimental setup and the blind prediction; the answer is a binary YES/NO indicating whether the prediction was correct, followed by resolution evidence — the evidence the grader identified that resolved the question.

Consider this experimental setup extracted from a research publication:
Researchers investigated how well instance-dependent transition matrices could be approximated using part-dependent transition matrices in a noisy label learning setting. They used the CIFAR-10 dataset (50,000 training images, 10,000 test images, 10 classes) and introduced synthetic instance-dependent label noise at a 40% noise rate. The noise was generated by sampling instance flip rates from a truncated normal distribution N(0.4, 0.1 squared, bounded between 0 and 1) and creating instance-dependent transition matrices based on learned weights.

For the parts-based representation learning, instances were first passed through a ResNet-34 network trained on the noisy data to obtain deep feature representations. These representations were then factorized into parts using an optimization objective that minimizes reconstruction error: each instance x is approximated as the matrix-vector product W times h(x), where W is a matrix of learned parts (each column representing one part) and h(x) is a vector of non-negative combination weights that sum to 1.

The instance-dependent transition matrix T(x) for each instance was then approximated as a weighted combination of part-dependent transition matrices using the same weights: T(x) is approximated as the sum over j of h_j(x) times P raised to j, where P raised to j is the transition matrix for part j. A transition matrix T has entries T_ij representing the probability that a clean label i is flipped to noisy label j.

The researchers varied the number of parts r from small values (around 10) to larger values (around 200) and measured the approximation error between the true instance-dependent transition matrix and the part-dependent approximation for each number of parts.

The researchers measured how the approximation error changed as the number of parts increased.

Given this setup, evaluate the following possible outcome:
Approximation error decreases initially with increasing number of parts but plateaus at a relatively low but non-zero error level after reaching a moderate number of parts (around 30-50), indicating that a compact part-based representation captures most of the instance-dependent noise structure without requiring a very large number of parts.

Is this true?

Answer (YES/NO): NO